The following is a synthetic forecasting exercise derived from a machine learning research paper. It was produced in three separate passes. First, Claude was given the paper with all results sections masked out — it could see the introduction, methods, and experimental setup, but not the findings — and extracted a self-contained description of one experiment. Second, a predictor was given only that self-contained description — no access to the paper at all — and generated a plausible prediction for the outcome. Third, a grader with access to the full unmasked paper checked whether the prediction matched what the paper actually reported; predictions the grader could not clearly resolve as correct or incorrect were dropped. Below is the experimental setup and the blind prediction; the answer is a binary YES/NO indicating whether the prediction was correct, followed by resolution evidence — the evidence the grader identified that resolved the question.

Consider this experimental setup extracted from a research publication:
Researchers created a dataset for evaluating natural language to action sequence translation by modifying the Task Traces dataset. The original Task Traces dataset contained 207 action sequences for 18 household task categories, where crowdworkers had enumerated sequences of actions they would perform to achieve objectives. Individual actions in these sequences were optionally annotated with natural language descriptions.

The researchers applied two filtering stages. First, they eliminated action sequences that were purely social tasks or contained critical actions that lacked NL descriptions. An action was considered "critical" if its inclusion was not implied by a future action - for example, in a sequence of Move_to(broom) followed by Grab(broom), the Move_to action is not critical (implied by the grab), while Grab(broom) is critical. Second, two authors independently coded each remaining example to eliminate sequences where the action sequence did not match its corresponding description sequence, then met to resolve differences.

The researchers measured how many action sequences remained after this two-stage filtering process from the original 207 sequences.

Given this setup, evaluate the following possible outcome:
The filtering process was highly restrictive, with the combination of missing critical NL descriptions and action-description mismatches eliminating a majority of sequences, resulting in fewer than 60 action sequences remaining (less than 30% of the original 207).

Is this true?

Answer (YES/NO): YES